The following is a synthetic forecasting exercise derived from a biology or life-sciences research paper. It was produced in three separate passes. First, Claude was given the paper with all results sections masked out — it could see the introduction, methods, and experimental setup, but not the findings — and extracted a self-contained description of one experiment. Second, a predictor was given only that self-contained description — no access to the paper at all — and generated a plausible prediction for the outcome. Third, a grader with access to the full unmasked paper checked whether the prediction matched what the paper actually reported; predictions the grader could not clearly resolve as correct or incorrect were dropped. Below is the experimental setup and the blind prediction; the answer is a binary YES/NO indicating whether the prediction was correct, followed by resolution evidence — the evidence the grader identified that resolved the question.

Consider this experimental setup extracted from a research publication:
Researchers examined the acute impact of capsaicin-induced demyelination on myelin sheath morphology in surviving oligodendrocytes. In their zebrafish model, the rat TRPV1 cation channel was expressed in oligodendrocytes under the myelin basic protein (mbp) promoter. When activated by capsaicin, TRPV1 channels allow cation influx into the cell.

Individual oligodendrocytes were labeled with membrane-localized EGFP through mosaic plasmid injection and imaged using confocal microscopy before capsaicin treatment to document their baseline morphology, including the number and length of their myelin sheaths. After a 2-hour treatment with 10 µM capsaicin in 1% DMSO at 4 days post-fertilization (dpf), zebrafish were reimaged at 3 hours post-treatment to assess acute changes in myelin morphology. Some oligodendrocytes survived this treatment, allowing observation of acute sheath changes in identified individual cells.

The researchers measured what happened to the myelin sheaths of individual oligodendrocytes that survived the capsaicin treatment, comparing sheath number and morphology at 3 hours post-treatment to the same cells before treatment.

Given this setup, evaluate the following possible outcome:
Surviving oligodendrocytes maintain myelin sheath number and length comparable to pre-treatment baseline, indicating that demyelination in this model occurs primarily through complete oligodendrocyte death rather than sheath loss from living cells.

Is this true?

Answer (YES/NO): NO